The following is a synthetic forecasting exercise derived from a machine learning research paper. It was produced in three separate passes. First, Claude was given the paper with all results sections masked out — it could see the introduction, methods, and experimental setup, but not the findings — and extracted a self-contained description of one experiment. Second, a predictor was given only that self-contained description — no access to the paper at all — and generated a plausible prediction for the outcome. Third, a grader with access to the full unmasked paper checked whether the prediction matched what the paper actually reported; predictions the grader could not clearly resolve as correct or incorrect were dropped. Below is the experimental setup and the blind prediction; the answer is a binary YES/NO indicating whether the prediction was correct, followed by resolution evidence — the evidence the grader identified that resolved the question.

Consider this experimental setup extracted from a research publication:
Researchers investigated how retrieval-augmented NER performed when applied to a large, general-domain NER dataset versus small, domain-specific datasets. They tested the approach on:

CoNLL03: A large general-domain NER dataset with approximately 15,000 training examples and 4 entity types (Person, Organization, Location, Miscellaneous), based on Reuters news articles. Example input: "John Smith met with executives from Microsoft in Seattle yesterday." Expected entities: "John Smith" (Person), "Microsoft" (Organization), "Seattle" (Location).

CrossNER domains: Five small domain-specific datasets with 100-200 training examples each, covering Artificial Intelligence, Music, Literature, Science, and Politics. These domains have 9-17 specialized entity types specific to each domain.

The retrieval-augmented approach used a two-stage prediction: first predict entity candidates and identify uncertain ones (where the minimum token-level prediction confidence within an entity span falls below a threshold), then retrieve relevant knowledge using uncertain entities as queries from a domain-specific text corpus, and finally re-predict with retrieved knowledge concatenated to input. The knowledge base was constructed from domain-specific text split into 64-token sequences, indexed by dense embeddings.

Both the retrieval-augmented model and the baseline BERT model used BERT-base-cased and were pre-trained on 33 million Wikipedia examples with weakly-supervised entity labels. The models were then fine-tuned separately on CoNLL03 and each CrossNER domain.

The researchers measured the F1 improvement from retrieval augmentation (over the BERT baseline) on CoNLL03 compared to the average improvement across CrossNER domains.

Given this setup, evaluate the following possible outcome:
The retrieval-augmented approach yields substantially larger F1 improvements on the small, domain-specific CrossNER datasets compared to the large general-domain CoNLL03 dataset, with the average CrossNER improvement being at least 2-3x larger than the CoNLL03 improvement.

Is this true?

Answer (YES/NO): YES